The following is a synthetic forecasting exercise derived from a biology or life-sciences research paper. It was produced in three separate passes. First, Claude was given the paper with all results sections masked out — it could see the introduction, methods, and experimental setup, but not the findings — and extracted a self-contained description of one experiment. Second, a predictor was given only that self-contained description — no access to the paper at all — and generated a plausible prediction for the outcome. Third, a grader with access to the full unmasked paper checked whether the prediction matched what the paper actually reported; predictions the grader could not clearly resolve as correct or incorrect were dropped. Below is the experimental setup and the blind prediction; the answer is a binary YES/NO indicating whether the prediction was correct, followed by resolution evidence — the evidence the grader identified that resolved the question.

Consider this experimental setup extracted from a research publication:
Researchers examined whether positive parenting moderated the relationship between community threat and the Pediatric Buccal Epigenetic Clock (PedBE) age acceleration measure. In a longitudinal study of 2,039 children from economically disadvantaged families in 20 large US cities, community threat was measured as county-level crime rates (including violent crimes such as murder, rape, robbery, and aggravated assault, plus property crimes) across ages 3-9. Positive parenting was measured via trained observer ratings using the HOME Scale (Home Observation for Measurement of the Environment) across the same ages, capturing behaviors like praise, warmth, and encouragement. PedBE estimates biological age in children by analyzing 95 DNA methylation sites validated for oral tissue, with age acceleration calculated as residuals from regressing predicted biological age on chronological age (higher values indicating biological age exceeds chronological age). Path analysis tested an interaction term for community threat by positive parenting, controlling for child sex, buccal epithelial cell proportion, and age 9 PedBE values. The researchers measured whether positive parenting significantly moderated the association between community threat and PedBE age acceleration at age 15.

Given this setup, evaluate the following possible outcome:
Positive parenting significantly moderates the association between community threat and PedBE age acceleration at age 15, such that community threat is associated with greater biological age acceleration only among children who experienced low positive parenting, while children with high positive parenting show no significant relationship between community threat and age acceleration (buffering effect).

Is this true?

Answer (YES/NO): NO